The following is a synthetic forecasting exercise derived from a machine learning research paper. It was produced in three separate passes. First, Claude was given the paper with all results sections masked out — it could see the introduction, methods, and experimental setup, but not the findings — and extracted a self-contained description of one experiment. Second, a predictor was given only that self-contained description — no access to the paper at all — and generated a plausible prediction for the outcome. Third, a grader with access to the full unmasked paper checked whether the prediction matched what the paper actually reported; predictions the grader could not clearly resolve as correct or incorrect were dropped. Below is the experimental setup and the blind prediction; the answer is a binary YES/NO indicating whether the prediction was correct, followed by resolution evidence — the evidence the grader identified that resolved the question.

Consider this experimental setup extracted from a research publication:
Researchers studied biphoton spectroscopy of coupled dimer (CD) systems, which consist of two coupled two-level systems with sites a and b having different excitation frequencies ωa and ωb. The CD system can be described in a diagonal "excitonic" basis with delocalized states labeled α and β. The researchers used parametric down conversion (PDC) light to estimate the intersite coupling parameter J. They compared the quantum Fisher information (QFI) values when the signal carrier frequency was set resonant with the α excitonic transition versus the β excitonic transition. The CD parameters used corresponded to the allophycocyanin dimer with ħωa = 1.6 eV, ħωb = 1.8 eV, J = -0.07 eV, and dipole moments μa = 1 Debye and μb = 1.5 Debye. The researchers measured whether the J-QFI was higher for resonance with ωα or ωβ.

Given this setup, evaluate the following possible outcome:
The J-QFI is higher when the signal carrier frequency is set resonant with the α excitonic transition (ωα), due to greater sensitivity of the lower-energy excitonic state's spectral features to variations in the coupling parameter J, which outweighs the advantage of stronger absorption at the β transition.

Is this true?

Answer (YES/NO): NO